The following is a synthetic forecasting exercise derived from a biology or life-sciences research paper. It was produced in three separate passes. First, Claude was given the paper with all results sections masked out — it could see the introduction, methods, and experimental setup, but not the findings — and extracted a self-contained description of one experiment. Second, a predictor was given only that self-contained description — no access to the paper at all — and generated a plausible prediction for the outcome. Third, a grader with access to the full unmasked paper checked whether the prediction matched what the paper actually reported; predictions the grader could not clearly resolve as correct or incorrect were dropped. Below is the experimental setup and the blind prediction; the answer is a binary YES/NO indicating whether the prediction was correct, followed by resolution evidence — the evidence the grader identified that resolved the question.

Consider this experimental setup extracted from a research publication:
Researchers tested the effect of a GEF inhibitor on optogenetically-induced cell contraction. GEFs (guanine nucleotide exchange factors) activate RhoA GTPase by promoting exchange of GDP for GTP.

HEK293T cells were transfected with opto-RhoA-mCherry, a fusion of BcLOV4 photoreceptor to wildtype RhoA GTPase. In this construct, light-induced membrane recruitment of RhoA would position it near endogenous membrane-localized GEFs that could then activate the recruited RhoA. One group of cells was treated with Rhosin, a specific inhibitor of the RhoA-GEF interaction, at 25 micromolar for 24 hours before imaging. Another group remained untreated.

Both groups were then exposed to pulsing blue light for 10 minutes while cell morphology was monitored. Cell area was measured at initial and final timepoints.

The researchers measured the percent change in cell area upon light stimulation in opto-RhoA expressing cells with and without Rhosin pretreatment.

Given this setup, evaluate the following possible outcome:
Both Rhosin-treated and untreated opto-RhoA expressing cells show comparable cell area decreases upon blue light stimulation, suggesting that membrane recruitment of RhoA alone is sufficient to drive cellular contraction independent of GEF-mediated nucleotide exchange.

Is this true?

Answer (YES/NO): NO